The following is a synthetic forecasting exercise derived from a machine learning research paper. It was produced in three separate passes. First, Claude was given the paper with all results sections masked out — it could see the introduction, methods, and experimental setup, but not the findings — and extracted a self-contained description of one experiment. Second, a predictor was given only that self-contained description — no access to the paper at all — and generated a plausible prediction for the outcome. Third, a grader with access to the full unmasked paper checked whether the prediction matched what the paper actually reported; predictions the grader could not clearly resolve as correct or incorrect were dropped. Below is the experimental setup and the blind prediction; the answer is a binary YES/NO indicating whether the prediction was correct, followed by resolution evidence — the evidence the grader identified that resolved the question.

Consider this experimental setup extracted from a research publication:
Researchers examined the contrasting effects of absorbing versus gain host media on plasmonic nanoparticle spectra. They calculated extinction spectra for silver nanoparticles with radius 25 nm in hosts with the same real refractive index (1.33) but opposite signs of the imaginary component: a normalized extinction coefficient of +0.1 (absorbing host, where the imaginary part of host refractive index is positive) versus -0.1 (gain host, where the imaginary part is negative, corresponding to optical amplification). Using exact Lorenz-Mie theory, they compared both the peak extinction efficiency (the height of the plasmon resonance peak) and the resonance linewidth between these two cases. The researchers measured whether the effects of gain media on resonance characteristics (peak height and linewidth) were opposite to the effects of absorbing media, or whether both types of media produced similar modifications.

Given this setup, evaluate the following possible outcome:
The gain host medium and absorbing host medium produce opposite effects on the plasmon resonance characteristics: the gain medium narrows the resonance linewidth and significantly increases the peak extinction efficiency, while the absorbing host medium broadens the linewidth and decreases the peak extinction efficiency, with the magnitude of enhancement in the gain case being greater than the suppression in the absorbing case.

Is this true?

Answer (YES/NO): YES